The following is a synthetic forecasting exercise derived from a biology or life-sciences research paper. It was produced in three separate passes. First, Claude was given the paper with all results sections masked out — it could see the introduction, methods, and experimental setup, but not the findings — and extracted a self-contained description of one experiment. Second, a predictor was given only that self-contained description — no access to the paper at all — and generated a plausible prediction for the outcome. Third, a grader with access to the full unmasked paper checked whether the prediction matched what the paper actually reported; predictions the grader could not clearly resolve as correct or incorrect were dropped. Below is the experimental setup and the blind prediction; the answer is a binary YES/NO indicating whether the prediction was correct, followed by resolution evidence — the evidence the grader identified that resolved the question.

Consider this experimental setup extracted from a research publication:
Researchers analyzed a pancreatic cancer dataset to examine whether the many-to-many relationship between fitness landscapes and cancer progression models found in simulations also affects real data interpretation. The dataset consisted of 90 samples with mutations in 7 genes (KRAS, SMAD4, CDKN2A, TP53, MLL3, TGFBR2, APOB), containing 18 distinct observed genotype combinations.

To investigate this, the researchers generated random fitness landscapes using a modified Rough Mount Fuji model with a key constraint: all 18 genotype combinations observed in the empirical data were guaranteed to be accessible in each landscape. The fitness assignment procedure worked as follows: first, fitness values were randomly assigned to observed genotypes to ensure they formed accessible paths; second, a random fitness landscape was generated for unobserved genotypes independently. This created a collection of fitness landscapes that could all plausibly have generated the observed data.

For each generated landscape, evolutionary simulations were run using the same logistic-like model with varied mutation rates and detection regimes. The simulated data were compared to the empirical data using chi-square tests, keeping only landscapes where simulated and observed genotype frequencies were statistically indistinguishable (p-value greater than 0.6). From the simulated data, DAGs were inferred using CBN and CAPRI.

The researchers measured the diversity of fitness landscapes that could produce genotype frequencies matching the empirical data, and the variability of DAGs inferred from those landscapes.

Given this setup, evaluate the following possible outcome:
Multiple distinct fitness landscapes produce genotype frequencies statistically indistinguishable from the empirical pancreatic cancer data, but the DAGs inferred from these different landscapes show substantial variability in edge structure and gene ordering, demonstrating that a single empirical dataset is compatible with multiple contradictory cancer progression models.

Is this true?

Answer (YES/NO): YES